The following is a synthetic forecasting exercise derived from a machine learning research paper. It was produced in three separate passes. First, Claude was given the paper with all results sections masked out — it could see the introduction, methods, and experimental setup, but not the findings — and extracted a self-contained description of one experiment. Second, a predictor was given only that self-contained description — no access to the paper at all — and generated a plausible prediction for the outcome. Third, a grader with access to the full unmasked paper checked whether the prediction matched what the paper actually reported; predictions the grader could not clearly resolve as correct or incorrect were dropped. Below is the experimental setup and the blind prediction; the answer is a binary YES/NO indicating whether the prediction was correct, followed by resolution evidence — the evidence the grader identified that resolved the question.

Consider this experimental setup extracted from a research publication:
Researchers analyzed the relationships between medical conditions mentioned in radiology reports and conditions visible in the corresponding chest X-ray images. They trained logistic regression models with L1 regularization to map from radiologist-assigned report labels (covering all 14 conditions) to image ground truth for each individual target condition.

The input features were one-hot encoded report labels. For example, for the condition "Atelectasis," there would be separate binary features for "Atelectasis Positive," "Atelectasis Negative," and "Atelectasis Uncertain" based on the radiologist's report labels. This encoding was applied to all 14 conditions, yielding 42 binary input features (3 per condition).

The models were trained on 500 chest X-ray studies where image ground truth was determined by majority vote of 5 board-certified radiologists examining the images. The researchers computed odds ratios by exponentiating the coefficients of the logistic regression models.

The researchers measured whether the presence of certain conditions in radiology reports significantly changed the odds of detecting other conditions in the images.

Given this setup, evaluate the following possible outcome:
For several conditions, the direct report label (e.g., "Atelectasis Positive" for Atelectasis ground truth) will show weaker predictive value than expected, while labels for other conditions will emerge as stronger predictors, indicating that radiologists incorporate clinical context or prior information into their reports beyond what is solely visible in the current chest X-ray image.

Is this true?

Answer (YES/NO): NO